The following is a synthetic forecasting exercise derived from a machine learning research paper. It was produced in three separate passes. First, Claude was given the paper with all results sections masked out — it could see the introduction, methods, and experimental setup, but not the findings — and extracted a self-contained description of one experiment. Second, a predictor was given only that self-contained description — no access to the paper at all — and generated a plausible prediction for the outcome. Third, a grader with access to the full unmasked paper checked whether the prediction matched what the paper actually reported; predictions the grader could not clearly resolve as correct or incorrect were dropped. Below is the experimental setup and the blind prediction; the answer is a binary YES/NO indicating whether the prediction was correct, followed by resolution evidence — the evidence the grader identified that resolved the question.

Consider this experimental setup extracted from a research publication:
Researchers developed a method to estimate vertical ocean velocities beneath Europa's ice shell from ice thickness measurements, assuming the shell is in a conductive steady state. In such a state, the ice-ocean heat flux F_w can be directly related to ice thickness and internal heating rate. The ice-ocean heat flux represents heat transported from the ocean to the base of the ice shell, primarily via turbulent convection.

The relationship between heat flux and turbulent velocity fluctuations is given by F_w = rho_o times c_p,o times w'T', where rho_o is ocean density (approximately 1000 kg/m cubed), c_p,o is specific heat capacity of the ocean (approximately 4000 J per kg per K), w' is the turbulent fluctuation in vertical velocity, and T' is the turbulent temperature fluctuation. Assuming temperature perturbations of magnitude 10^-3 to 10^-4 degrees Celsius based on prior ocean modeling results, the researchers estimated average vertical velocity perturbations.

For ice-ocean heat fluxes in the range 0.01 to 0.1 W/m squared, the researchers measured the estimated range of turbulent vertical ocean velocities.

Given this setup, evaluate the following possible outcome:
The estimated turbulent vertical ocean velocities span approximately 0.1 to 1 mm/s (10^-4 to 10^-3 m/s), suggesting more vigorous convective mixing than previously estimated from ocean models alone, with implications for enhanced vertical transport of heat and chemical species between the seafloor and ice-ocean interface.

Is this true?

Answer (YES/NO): NO